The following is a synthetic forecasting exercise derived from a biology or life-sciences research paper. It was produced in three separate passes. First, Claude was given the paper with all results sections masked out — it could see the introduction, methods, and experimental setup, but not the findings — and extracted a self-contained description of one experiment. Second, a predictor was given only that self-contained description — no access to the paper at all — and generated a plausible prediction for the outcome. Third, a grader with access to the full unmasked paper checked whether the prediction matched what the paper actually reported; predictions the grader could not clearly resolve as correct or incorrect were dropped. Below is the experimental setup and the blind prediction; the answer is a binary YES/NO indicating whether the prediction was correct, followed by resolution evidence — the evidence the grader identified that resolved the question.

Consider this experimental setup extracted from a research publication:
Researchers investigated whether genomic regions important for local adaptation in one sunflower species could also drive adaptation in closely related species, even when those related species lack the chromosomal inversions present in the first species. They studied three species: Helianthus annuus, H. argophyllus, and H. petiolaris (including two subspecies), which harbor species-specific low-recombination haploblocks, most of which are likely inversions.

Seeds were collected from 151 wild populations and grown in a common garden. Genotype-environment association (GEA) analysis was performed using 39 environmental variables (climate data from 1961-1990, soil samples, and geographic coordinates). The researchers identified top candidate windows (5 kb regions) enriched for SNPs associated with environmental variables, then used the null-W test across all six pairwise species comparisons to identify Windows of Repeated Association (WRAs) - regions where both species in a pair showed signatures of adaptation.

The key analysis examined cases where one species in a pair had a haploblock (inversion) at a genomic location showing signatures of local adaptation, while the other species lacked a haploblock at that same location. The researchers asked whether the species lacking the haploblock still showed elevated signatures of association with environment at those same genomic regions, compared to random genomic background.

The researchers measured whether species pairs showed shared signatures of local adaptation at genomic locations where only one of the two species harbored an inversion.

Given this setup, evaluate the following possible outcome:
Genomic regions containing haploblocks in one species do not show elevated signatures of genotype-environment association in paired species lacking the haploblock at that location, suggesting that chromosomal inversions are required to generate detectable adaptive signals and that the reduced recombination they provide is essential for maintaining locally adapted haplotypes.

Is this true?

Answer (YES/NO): NO